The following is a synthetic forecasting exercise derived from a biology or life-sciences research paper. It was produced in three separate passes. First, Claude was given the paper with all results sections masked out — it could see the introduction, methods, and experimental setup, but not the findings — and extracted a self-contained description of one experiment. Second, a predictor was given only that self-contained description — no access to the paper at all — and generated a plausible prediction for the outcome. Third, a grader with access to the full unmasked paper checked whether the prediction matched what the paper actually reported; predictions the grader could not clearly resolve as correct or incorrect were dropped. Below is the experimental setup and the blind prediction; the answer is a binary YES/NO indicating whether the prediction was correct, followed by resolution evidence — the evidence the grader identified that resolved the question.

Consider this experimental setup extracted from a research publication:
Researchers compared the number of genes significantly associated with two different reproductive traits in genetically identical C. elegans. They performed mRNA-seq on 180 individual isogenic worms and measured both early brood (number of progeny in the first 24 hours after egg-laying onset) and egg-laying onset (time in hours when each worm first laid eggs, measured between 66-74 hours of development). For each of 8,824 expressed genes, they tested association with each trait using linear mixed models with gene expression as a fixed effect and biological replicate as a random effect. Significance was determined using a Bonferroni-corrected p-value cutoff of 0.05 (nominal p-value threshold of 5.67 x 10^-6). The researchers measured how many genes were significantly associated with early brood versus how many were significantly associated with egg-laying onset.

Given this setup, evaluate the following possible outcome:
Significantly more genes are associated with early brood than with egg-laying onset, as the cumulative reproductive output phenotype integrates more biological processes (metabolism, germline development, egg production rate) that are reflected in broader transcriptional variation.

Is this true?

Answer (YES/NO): YES